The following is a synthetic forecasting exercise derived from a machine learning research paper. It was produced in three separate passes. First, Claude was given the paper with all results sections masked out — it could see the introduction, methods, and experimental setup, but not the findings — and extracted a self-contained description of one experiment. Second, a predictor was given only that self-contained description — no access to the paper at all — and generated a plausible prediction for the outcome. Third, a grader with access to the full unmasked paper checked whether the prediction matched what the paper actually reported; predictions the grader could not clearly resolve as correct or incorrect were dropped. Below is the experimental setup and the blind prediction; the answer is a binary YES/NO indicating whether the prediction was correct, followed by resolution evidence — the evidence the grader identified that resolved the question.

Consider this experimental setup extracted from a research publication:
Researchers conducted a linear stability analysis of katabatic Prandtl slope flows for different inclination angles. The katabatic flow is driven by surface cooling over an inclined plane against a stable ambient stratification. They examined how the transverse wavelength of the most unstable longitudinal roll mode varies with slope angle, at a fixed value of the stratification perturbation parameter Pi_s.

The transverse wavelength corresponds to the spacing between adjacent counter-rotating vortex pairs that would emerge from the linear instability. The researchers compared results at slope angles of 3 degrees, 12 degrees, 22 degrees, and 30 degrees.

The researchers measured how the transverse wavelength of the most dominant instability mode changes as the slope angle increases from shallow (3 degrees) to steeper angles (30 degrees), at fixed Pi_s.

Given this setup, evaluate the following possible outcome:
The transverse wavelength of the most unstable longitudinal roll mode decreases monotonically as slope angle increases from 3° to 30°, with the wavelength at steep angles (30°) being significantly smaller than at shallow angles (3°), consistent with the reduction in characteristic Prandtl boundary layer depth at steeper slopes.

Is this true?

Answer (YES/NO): YES